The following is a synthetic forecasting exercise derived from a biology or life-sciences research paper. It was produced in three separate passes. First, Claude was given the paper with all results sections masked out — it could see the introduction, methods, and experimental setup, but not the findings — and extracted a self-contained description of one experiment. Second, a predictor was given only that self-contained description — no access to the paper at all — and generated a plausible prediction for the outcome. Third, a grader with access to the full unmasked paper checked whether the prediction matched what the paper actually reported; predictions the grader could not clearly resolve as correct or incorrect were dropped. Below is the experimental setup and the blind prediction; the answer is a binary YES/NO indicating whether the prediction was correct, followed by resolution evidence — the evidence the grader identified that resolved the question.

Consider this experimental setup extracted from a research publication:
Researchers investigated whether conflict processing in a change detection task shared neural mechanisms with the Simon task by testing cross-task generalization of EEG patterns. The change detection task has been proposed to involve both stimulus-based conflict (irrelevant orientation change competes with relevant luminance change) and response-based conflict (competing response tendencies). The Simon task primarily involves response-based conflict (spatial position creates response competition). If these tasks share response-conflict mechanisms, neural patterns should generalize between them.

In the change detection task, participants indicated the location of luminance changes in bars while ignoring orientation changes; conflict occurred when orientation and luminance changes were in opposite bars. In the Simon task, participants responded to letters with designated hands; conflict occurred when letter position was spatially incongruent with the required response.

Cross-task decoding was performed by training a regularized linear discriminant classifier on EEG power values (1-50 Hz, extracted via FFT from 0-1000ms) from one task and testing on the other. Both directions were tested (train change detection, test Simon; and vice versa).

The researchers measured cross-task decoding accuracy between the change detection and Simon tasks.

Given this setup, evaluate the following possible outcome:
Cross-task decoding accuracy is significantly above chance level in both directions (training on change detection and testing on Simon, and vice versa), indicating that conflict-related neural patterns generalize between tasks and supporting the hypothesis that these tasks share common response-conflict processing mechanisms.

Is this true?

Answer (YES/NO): NO